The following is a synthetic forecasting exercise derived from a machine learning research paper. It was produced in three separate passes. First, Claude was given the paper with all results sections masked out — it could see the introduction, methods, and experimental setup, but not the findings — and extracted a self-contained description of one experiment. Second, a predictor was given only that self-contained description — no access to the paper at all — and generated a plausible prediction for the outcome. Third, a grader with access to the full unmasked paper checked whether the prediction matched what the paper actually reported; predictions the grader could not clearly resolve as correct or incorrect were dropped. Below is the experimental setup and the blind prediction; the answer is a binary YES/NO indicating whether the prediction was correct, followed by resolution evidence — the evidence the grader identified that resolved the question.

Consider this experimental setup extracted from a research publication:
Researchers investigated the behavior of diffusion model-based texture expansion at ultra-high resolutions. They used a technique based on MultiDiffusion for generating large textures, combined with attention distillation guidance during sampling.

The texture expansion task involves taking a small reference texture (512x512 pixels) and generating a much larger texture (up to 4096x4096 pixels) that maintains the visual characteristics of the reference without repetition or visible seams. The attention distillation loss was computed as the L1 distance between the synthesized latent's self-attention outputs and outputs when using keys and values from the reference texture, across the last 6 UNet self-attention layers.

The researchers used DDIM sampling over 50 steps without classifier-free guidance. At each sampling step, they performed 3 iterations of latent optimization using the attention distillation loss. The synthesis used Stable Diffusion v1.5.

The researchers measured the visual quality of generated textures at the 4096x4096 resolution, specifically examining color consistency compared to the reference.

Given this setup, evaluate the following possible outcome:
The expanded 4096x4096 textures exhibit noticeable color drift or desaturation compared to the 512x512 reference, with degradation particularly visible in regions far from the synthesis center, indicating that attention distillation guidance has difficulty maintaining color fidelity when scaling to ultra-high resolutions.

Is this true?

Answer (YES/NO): NO